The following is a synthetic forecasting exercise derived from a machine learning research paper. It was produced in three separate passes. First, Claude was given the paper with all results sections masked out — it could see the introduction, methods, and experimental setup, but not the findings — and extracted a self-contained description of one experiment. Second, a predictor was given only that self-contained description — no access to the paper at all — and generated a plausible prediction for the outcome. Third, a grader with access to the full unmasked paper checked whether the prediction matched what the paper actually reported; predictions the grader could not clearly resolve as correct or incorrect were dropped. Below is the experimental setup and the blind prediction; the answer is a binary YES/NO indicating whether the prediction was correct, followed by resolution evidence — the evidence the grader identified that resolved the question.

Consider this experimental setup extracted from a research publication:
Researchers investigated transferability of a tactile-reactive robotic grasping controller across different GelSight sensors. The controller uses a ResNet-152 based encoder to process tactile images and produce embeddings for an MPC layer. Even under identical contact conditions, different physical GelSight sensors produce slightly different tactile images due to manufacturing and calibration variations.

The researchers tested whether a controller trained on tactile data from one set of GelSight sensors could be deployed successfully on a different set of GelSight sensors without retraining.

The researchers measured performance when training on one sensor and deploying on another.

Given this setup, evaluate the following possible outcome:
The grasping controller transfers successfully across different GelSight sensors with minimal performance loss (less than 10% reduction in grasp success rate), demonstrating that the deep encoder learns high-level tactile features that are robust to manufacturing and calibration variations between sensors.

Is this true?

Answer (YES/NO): NO